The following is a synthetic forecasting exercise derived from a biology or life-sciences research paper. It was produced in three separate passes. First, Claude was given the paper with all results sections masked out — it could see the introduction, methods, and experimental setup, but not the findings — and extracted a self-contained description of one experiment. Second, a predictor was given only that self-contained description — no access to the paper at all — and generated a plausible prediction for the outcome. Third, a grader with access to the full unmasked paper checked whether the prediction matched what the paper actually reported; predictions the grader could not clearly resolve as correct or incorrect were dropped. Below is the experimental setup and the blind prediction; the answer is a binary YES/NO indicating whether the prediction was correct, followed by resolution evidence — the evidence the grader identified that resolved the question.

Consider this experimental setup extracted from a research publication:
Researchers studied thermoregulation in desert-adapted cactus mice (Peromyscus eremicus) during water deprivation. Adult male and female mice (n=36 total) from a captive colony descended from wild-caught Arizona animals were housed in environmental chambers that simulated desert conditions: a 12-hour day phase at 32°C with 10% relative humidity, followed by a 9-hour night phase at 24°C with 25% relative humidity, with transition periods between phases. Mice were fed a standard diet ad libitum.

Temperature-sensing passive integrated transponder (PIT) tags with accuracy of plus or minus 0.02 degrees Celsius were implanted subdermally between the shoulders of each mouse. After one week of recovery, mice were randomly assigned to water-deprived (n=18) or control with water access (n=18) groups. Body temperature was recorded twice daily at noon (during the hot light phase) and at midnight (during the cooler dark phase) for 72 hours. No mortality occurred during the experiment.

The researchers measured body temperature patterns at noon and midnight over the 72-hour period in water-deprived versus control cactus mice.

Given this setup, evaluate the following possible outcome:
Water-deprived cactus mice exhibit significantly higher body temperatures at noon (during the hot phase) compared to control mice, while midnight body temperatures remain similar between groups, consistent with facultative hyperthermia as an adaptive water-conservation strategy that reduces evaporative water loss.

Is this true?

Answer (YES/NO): NO